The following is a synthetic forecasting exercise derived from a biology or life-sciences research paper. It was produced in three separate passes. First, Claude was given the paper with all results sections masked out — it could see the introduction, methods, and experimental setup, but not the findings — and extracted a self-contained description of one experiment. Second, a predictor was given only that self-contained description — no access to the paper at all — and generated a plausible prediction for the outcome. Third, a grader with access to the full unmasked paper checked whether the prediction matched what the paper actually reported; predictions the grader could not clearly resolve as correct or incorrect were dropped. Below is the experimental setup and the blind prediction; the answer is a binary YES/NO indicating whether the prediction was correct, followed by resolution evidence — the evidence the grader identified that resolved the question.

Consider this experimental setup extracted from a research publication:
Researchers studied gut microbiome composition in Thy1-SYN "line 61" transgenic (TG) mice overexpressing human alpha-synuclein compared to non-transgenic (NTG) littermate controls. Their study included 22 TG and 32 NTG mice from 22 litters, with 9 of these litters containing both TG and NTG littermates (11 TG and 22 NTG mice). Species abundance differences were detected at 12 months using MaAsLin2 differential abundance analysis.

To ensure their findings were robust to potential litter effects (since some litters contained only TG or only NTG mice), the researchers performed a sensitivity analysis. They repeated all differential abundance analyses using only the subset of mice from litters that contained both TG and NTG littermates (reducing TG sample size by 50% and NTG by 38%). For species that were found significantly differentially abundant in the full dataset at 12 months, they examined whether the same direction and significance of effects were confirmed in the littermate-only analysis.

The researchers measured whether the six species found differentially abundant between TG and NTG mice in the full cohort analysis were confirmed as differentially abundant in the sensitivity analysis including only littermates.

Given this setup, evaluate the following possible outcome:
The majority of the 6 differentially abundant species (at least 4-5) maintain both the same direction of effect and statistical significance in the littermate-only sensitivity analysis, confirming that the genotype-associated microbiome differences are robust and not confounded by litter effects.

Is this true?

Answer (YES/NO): YES